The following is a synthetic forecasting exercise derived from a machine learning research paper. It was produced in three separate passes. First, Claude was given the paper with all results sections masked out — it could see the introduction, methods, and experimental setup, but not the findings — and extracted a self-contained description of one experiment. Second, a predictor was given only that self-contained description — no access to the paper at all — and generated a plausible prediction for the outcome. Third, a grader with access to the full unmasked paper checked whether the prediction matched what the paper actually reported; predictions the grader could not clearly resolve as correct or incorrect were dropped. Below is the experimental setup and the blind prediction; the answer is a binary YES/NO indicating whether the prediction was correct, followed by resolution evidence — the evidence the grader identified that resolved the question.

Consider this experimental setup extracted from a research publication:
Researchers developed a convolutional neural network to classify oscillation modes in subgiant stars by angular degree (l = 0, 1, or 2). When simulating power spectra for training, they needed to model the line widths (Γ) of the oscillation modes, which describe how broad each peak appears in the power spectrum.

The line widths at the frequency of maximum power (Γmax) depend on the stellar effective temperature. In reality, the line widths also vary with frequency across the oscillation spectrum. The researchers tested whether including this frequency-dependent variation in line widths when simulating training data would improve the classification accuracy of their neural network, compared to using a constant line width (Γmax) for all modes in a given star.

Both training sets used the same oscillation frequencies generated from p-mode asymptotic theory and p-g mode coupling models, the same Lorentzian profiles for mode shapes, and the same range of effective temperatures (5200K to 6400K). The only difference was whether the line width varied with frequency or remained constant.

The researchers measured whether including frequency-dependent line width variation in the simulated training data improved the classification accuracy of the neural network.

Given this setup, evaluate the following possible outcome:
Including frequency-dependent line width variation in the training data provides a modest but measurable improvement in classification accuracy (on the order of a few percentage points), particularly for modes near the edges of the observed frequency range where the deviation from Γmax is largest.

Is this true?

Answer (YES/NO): NO